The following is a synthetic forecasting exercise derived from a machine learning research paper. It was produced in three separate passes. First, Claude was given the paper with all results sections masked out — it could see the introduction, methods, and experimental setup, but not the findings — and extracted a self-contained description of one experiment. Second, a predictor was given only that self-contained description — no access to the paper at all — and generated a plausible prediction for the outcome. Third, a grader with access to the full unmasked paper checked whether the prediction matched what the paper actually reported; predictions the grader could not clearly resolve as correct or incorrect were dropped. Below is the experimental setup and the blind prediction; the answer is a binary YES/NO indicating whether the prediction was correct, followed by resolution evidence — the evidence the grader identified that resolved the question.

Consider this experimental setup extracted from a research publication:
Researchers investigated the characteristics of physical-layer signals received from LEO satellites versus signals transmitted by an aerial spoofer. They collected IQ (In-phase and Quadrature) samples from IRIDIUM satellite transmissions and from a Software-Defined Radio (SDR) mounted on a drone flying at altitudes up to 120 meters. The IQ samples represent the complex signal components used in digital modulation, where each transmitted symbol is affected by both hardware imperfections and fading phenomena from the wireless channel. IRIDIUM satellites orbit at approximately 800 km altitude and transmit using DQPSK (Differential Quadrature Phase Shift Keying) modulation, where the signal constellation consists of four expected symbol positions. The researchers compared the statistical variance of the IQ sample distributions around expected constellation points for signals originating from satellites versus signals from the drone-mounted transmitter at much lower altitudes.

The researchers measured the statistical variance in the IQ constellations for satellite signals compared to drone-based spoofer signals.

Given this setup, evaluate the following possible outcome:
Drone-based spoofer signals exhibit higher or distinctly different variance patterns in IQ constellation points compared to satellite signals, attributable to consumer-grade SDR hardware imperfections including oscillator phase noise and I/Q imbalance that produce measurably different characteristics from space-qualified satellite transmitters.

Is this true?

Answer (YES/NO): NO